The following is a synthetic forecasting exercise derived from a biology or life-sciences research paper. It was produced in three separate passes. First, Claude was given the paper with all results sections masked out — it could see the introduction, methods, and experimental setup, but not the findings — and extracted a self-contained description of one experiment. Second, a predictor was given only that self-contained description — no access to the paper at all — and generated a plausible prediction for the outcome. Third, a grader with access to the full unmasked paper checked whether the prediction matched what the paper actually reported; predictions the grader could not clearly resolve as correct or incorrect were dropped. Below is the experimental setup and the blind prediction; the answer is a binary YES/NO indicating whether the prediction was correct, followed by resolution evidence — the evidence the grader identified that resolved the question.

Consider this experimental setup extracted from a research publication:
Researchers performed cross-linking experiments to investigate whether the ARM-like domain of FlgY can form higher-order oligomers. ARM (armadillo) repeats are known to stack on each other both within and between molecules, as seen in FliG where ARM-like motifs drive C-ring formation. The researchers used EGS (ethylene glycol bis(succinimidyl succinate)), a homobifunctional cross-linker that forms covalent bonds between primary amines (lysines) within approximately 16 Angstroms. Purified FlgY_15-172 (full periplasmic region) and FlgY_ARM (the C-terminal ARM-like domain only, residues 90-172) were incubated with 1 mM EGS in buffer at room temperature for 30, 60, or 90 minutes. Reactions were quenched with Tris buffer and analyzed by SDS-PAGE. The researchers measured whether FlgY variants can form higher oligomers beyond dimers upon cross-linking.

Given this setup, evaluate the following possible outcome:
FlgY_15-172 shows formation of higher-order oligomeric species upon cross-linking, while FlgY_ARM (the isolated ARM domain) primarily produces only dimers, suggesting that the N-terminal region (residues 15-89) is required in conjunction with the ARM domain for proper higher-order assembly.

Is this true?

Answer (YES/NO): NO